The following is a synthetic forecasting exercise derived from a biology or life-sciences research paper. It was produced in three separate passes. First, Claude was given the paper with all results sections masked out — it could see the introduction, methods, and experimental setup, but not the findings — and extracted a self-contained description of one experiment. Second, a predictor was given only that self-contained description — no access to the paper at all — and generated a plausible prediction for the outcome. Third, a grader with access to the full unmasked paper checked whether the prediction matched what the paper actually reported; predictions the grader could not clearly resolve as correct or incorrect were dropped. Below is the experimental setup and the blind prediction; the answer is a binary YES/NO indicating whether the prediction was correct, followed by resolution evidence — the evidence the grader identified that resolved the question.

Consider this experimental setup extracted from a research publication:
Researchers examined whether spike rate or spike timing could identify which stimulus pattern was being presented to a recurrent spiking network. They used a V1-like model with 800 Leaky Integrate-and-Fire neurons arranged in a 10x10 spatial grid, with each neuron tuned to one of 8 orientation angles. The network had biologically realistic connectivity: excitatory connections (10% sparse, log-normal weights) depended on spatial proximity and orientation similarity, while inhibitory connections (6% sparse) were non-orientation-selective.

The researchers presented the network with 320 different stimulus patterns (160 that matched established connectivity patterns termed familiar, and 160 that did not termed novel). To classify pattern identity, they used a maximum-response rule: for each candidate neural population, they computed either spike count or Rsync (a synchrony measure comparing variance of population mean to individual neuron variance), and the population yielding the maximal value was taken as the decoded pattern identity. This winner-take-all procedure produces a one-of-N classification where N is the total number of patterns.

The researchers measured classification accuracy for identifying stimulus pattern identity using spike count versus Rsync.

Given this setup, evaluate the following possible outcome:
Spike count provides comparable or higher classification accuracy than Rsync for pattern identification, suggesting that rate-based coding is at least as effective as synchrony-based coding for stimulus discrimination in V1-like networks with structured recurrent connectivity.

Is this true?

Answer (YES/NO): YES